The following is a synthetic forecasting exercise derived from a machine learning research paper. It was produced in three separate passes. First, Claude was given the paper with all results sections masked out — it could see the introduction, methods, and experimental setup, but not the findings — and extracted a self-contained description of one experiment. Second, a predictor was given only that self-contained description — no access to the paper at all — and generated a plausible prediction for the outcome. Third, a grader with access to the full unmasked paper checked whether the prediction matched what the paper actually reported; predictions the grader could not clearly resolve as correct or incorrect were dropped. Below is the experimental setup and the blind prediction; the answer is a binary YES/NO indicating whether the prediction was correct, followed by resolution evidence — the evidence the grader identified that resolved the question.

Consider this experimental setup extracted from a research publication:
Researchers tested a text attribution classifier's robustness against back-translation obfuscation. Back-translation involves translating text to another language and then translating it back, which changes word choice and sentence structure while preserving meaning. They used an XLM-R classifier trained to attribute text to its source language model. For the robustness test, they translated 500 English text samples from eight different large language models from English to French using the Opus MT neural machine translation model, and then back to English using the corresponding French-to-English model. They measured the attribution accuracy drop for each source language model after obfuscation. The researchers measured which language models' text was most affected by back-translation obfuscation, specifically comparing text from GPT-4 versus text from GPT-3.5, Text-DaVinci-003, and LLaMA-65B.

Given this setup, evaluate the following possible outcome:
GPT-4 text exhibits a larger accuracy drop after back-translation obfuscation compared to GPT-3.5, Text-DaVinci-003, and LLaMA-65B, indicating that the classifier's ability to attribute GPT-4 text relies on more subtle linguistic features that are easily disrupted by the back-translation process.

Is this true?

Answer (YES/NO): NO